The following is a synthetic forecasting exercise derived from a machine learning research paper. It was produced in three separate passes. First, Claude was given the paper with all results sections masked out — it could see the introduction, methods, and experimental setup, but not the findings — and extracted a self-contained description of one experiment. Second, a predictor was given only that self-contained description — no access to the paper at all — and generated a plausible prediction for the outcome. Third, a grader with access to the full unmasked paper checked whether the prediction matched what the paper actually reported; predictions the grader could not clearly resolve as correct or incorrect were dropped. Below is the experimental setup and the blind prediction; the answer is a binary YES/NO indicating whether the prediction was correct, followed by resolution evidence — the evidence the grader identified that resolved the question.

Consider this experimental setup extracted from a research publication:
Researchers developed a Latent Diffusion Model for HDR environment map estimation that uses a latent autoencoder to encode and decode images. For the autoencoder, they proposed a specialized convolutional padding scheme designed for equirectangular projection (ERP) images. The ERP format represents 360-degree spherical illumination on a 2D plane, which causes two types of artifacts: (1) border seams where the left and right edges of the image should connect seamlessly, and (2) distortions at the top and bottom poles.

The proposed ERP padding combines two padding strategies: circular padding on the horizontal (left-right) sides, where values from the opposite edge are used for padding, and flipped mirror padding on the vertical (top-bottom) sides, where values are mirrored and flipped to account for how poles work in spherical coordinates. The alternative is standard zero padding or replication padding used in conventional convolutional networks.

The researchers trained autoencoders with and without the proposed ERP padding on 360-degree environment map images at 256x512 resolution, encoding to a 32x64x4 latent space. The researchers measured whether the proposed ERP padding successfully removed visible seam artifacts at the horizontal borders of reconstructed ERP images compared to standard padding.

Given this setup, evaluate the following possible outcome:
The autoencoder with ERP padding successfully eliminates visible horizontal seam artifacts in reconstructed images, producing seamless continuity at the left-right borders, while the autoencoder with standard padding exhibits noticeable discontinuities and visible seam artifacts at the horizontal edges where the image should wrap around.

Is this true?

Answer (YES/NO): YES